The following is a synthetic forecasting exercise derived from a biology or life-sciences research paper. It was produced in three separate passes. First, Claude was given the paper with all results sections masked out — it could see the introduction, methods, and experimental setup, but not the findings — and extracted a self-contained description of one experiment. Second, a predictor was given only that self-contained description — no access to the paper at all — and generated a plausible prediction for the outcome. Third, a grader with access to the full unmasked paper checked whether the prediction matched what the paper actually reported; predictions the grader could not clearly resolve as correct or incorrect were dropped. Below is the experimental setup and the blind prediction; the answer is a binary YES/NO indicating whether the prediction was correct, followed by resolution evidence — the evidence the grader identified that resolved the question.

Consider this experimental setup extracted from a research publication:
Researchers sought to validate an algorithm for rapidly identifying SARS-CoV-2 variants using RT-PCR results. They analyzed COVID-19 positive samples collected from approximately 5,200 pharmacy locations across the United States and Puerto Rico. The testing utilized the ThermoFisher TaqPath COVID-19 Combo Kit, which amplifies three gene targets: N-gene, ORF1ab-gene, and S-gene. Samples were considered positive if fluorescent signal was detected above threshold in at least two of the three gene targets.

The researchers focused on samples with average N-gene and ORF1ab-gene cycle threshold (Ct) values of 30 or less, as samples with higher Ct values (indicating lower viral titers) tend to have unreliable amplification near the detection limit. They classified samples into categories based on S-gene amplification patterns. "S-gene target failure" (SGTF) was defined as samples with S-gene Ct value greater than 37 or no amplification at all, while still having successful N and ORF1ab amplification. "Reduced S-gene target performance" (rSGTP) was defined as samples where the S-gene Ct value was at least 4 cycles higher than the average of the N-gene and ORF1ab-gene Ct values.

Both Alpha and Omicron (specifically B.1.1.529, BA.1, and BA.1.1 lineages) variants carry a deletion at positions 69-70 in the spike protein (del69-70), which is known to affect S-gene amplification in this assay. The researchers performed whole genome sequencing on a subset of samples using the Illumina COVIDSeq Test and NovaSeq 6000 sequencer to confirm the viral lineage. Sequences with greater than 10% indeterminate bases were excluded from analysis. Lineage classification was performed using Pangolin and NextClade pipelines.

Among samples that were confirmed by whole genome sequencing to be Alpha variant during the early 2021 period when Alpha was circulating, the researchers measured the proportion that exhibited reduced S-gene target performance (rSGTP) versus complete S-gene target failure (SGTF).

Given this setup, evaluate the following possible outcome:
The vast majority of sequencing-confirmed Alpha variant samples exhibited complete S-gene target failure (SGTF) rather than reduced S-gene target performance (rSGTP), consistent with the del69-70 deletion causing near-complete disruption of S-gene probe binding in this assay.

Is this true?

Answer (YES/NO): YES